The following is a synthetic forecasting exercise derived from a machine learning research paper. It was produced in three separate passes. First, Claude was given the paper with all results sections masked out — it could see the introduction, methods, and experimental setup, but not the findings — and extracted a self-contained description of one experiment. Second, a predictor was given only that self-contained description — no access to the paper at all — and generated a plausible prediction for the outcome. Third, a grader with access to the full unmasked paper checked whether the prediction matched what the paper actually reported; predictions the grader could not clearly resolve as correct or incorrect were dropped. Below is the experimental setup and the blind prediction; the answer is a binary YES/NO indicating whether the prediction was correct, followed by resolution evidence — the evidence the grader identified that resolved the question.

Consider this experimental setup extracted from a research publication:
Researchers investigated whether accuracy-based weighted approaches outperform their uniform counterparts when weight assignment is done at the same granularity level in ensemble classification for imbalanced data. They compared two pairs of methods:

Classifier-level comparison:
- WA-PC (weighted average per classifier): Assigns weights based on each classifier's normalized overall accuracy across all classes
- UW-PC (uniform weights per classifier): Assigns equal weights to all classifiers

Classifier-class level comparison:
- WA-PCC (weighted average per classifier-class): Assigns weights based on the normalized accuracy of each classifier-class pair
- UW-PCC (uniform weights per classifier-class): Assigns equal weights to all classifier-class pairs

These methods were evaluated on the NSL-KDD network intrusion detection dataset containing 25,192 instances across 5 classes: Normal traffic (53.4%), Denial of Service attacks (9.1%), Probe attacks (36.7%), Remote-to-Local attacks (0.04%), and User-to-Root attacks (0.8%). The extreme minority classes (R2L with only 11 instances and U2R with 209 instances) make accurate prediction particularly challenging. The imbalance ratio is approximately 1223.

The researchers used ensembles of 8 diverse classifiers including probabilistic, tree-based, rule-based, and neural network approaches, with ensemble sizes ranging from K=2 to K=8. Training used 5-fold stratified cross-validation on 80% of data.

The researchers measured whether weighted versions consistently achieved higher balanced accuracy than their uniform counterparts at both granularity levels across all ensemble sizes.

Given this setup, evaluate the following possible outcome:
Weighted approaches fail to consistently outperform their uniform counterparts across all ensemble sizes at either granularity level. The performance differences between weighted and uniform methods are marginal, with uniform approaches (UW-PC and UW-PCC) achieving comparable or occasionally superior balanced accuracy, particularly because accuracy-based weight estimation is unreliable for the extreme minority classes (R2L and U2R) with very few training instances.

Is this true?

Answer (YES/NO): NO